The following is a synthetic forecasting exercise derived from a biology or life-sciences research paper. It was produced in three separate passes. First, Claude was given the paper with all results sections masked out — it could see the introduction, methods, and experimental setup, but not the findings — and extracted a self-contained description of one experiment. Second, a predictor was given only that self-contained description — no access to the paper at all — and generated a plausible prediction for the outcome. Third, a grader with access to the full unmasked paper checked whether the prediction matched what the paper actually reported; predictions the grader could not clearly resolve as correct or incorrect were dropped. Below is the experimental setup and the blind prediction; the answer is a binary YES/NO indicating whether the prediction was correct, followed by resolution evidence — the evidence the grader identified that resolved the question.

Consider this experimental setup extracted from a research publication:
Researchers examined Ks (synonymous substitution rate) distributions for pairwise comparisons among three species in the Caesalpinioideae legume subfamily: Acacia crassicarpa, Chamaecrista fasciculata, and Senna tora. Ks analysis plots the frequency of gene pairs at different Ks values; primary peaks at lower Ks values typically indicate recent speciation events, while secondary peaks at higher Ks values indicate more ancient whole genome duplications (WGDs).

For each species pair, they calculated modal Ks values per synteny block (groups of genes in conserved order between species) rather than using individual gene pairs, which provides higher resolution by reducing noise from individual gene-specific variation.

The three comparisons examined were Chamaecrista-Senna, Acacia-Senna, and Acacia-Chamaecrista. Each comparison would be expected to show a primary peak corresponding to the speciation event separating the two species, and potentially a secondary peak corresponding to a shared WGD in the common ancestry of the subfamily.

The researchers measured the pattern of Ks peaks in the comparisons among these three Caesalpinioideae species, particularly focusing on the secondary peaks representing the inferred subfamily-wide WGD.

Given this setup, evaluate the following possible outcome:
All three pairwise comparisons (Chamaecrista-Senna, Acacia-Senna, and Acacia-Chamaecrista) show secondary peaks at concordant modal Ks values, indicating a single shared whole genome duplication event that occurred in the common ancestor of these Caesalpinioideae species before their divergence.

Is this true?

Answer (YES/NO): NO